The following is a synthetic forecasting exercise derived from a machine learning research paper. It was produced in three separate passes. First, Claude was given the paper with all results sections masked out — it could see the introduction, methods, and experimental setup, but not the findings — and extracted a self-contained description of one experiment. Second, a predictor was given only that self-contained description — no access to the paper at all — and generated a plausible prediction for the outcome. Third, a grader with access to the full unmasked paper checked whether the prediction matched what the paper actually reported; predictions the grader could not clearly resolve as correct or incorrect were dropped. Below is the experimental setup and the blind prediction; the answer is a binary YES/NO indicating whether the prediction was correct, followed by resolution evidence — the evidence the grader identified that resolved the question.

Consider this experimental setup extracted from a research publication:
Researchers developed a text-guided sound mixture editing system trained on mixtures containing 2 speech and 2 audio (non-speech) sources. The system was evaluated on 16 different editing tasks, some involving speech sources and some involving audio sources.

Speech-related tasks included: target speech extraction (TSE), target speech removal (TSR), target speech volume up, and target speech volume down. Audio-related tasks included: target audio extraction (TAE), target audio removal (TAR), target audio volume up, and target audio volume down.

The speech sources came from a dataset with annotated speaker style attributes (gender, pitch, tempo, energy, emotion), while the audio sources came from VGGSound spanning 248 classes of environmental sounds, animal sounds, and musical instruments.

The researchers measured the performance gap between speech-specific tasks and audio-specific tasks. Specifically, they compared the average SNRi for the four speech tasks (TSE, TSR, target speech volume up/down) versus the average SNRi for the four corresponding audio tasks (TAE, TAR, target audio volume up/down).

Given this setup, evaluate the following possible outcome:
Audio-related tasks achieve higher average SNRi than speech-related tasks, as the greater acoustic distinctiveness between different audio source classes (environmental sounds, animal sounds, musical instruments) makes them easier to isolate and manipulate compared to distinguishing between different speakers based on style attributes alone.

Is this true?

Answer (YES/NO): NO